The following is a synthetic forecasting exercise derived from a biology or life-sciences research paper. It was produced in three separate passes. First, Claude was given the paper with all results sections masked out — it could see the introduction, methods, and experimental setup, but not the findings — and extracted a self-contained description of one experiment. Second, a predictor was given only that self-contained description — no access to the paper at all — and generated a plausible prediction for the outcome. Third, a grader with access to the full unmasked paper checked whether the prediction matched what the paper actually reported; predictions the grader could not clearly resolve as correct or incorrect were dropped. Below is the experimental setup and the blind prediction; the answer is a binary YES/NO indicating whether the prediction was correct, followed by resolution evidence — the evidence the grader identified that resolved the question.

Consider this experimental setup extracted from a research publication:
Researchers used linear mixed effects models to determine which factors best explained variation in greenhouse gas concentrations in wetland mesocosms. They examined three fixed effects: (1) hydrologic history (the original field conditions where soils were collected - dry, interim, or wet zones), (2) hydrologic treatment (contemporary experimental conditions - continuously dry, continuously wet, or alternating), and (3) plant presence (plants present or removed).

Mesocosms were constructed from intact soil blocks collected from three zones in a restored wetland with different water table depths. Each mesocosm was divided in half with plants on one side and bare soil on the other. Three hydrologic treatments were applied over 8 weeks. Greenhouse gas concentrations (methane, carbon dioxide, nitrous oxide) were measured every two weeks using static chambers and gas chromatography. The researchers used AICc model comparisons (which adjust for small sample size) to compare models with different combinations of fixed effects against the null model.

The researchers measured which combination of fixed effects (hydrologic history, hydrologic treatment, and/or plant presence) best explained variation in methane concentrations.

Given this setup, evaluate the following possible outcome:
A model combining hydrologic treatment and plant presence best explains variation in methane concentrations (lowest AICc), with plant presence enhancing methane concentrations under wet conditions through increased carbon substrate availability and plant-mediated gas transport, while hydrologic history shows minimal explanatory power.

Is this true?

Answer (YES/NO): NO